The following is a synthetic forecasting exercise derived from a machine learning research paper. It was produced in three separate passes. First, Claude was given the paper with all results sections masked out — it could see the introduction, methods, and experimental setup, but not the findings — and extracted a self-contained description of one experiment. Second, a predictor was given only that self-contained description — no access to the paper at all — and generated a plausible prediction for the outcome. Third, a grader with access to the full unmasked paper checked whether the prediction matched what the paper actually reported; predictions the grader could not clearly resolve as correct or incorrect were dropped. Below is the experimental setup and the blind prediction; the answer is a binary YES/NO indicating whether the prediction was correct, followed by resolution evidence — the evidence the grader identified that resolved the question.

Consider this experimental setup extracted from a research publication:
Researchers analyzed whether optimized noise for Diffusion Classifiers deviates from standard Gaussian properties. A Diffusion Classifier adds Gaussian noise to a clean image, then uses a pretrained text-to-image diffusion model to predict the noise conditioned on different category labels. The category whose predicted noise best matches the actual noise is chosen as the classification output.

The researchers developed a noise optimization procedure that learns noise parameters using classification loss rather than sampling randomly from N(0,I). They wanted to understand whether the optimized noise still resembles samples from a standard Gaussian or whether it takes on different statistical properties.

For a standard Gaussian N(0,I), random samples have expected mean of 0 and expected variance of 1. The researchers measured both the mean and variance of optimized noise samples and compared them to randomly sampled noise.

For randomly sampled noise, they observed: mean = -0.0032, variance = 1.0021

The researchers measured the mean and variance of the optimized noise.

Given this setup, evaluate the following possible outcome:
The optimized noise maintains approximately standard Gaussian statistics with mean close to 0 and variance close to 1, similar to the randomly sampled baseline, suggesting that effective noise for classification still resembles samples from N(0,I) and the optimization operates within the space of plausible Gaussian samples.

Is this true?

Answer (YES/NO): NO